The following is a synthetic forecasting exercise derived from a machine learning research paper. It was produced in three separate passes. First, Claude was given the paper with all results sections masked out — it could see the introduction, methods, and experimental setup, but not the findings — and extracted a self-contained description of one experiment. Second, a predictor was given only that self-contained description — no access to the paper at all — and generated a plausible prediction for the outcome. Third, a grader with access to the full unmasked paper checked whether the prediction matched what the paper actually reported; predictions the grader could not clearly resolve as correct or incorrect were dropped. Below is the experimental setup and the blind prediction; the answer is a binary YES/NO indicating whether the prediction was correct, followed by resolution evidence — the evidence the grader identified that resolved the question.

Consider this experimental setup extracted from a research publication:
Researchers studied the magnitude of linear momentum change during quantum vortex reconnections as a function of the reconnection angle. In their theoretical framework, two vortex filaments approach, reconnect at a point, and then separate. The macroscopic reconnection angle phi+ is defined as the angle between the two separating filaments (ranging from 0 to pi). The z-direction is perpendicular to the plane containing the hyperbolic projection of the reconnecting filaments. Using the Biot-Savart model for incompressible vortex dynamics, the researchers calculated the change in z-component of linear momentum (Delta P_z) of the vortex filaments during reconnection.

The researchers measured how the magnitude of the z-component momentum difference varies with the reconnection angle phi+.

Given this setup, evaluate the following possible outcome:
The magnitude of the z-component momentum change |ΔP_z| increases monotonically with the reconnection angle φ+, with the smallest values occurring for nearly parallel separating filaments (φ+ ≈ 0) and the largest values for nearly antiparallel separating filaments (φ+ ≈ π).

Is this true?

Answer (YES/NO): NO